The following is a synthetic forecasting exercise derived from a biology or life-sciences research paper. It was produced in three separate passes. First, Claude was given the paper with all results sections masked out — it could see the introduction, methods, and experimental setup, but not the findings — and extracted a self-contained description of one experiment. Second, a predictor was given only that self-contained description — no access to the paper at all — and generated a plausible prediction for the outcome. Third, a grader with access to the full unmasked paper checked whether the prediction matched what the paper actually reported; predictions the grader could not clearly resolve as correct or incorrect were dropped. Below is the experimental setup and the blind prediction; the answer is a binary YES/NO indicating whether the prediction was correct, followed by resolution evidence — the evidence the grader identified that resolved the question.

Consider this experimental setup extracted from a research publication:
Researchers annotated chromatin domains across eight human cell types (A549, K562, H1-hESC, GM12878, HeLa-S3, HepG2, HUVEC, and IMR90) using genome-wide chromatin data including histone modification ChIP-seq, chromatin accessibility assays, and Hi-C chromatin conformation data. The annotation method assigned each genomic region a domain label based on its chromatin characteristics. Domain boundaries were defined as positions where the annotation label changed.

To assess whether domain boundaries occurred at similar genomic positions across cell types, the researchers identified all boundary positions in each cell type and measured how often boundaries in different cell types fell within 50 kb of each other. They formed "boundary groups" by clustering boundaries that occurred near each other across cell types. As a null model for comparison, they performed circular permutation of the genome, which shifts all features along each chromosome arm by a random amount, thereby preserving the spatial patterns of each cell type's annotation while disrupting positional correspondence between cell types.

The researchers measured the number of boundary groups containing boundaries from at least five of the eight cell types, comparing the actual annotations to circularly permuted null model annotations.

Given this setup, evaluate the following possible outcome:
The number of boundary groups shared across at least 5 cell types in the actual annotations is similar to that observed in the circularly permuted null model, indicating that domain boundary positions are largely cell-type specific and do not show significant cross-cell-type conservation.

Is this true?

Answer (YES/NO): NO